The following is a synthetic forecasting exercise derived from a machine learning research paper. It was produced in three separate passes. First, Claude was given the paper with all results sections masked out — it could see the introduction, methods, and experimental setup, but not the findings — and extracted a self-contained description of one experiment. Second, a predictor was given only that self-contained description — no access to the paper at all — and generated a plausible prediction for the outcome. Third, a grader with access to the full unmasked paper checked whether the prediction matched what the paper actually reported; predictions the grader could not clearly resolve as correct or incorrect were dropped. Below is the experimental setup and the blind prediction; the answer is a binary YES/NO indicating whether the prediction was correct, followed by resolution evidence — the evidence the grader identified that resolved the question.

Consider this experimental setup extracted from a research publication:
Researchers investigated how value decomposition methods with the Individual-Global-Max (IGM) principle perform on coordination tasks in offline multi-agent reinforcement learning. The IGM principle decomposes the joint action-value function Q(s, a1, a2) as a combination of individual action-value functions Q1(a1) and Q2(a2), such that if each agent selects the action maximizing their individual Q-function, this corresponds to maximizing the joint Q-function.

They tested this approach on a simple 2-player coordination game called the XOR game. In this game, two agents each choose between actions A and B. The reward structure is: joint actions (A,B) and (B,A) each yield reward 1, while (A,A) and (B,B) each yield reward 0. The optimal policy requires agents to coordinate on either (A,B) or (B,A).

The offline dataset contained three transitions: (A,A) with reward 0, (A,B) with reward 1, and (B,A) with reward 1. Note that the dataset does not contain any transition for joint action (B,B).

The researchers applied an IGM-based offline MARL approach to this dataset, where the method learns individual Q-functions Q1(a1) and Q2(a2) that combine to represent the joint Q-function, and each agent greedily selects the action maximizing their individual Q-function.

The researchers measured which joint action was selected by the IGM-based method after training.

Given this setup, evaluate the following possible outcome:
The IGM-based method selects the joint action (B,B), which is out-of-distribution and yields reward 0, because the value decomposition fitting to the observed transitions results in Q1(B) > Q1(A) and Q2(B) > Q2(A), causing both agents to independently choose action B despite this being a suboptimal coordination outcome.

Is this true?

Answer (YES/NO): YES